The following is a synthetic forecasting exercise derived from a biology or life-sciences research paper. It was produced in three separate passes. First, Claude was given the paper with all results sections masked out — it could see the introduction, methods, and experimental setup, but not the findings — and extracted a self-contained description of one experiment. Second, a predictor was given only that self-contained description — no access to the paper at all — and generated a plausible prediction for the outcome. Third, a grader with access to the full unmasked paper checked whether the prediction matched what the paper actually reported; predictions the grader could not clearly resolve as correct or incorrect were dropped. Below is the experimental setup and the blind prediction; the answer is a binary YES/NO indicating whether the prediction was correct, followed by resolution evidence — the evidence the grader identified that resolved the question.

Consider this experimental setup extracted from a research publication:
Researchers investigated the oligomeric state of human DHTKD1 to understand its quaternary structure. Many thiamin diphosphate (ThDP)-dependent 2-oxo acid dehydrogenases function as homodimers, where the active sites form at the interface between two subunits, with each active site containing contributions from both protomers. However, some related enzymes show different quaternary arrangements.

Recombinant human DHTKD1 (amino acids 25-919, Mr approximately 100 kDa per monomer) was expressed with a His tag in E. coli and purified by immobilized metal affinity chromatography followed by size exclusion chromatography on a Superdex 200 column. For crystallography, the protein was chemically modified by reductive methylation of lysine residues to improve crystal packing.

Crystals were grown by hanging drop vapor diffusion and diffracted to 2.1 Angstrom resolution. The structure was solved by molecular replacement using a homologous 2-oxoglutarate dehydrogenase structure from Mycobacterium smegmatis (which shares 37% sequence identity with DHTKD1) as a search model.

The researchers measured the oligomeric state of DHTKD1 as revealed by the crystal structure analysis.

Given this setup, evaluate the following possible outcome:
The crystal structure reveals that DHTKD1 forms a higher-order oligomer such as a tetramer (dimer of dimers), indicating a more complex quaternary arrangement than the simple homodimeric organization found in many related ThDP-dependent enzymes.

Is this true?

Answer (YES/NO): NO